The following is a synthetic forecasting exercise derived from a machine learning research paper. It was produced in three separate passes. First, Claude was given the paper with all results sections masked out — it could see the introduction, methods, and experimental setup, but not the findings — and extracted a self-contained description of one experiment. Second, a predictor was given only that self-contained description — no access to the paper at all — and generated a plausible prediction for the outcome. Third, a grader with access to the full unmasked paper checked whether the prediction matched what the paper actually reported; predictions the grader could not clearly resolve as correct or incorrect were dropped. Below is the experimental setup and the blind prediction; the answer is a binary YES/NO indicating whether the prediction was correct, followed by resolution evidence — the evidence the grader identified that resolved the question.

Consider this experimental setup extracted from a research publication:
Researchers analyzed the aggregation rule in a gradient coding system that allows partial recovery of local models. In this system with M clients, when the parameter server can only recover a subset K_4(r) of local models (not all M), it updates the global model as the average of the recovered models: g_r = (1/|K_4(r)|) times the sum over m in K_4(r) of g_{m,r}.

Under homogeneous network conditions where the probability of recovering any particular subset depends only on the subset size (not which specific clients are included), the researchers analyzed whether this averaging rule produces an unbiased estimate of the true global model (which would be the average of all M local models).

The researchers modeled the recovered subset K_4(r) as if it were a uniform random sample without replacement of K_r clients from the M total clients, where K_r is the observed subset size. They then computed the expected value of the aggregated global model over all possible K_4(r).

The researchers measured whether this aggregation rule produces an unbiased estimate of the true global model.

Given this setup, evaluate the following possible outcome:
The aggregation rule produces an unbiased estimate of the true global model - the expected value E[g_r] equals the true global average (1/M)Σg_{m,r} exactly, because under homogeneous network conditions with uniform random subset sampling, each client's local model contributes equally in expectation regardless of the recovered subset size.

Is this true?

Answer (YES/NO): YES